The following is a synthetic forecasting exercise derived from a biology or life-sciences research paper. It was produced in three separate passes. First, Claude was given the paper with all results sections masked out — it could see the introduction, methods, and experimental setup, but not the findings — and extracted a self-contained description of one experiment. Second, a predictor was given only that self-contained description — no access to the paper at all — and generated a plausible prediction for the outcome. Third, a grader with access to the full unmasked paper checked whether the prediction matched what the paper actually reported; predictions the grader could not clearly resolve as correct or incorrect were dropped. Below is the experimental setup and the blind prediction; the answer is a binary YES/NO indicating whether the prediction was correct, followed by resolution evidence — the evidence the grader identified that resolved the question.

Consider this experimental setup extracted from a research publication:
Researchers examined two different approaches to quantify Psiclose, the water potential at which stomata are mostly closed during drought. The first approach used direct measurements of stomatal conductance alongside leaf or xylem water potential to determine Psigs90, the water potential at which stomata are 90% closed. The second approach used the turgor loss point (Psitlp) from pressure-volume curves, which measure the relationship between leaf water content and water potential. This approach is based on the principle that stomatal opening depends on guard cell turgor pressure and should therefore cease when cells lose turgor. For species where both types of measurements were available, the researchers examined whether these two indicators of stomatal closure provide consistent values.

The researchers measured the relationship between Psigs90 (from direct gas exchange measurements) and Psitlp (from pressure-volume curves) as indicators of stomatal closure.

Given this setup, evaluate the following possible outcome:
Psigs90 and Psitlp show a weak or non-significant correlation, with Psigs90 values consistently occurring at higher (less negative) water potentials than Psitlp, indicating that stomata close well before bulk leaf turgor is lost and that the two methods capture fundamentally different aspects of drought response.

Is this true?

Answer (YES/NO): NO